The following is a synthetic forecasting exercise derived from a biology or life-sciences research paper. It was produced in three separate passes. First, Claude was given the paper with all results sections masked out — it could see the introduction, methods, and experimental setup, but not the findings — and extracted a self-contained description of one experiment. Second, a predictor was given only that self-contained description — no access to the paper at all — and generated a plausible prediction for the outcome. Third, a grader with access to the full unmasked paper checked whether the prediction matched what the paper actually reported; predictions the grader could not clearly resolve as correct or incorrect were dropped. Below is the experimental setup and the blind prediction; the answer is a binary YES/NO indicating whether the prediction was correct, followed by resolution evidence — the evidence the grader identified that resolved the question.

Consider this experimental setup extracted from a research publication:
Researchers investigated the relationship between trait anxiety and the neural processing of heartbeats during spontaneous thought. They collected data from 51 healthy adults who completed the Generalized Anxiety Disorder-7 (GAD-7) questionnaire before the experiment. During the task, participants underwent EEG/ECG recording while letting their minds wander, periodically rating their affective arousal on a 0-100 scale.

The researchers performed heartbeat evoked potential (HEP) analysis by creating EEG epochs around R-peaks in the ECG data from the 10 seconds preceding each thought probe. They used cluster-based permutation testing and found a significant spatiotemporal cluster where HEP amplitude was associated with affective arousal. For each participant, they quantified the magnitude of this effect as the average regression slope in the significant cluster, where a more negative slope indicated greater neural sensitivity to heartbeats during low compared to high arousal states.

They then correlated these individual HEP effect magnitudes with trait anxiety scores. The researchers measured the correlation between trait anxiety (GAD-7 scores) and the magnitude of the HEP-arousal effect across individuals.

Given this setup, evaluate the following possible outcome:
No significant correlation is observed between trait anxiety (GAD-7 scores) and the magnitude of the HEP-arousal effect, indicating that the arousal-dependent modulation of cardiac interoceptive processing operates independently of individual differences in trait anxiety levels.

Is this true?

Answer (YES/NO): NO